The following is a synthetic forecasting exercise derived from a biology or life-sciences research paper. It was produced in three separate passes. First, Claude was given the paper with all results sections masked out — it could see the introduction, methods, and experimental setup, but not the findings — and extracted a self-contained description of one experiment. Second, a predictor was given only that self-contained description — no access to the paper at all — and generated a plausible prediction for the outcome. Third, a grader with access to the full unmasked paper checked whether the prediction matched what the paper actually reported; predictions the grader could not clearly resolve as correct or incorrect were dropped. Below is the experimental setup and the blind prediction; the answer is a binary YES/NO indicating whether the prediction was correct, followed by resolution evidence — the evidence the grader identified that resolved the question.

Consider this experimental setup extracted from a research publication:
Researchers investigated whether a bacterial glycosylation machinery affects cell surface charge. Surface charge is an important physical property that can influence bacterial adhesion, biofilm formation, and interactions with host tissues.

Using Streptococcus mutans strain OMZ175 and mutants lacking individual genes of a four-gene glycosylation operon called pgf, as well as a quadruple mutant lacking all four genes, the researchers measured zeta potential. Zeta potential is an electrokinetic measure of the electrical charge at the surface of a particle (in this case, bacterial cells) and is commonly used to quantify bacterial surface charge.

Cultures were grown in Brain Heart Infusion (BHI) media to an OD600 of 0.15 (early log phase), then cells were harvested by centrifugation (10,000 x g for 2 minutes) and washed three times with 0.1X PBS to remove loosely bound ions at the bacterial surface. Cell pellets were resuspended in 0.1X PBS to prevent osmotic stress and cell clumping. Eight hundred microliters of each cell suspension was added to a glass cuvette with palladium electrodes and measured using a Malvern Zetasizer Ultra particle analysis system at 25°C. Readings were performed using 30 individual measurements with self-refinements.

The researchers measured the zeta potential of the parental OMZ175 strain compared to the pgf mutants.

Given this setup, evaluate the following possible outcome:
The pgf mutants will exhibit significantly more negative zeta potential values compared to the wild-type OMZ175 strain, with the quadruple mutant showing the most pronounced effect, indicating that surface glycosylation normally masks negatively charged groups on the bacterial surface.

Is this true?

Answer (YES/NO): NO